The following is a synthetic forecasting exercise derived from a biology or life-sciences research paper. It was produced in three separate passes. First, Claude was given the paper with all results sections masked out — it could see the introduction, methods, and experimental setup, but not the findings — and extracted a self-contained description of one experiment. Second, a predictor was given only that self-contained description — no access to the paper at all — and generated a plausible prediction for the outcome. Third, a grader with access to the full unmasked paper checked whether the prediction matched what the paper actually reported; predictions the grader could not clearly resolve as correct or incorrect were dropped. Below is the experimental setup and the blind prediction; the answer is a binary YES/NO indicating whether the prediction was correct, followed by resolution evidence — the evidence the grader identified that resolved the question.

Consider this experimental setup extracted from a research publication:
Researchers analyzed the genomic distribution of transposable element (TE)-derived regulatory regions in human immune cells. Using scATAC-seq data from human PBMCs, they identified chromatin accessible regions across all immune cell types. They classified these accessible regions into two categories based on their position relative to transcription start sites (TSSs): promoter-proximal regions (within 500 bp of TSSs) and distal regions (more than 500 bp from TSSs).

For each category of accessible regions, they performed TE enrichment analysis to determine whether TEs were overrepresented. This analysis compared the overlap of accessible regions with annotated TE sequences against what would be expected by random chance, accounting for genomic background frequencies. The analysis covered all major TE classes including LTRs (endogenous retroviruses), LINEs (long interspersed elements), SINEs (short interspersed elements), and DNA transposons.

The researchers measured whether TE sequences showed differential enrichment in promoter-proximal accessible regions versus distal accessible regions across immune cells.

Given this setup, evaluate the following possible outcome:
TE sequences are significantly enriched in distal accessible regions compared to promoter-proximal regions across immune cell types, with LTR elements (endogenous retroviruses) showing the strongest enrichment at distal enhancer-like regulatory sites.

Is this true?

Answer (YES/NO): YES